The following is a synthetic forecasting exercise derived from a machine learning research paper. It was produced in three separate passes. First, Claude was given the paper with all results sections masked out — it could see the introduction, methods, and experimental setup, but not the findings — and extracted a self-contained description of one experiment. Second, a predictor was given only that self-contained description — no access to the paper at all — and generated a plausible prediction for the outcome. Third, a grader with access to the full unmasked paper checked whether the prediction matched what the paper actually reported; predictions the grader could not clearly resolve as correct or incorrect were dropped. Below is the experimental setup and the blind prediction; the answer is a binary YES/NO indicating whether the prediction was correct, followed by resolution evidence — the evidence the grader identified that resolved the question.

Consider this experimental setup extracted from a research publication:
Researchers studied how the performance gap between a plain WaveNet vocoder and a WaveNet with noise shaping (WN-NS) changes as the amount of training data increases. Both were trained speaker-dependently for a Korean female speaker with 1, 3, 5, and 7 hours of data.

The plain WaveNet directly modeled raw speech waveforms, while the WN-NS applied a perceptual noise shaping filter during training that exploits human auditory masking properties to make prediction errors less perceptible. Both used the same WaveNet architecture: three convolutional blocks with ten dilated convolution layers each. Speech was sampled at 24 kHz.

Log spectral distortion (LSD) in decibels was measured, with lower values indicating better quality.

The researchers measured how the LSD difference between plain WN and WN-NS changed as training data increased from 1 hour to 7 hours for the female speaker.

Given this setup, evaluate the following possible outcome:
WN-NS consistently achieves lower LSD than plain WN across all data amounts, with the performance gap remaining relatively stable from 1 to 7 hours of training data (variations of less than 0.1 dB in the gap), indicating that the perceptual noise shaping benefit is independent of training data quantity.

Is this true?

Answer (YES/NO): NO